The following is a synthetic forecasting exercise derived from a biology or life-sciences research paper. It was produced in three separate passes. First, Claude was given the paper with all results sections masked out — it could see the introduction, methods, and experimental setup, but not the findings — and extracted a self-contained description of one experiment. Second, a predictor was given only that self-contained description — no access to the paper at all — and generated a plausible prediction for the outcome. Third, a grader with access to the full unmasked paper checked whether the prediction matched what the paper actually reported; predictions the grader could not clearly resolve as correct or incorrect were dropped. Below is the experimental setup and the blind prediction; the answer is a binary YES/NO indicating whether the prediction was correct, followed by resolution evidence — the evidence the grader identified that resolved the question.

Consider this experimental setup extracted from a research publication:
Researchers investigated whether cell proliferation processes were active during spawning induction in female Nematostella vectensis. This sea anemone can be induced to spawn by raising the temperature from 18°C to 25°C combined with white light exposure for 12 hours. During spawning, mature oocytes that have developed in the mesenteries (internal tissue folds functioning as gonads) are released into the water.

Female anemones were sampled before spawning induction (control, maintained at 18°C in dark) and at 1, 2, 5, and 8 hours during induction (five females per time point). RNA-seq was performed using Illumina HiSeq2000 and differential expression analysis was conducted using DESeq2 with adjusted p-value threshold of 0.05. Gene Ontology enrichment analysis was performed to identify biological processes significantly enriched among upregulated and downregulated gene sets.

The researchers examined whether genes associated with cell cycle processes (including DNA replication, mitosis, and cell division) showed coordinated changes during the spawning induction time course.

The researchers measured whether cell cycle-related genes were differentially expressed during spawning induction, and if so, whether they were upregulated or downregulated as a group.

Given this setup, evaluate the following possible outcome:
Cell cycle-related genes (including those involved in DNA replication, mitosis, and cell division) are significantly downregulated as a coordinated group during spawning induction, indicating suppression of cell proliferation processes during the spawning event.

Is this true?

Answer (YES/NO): YES